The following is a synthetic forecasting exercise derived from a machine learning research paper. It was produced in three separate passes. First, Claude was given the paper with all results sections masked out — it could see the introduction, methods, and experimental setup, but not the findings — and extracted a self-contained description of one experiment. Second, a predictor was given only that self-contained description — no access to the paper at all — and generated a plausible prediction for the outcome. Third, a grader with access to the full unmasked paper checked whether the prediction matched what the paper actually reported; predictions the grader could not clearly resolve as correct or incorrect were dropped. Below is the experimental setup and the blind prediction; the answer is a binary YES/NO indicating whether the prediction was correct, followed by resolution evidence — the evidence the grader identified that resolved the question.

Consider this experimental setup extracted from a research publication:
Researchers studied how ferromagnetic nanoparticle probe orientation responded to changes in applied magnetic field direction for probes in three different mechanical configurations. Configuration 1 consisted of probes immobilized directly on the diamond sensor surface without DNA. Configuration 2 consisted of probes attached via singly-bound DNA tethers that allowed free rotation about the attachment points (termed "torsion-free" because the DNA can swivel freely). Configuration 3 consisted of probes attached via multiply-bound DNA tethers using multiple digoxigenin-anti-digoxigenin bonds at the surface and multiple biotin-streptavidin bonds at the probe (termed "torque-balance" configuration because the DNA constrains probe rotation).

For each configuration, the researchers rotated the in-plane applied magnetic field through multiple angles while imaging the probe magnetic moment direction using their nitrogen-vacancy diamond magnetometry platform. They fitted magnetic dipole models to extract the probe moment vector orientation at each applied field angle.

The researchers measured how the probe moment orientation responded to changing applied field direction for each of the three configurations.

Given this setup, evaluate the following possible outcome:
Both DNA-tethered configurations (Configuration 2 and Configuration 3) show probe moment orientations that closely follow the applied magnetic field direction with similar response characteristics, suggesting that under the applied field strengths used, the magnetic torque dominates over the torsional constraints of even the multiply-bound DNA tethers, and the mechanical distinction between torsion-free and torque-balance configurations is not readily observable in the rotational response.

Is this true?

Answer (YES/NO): NO